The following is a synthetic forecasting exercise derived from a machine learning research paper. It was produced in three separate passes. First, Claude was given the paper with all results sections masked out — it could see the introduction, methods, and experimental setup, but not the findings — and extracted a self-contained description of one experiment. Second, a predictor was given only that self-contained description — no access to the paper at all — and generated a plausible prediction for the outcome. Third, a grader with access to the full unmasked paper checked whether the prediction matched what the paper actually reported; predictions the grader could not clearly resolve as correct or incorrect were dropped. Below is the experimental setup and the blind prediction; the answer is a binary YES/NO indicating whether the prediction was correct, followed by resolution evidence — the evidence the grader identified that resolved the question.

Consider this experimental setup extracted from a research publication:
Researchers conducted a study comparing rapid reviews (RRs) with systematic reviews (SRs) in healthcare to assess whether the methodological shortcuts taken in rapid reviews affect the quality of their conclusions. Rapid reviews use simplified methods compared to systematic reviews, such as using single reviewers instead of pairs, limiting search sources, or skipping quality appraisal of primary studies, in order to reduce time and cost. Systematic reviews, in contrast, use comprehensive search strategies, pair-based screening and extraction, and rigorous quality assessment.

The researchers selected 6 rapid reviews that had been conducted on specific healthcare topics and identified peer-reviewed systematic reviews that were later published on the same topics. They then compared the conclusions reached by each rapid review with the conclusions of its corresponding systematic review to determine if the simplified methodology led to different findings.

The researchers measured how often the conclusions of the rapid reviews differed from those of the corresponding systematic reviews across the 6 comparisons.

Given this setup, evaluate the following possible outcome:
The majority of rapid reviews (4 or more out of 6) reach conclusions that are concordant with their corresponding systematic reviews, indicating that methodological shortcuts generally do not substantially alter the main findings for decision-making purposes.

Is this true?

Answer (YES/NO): YES